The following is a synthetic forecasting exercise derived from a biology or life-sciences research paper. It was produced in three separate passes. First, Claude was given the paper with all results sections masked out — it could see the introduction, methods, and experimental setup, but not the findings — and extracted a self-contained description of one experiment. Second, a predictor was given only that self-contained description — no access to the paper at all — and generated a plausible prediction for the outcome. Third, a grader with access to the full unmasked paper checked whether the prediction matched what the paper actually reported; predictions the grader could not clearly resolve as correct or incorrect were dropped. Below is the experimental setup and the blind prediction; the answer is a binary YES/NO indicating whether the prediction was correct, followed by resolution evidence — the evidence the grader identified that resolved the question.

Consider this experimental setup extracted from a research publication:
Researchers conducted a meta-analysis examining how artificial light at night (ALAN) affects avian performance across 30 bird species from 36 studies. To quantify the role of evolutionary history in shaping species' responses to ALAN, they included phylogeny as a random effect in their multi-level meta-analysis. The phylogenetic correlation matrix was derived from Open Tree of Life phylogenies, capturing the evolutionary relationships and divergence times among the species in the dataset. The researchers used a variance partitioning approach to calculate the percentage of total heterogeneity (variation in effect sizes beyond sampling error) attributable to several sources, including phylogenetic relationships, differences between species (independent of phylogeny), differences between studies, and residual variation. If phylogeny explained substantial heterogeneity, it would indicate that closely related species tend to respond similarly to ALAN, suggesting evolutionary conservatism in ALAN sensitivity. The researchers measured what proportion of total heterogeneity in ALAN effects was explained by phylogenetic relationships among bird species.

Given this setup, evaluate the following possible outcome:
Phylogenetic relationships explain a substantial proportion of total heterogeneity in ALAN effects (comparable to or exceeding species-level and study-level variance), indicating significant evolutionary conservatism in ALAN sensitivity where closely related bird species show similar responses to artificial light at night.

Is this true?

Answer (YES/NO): NO